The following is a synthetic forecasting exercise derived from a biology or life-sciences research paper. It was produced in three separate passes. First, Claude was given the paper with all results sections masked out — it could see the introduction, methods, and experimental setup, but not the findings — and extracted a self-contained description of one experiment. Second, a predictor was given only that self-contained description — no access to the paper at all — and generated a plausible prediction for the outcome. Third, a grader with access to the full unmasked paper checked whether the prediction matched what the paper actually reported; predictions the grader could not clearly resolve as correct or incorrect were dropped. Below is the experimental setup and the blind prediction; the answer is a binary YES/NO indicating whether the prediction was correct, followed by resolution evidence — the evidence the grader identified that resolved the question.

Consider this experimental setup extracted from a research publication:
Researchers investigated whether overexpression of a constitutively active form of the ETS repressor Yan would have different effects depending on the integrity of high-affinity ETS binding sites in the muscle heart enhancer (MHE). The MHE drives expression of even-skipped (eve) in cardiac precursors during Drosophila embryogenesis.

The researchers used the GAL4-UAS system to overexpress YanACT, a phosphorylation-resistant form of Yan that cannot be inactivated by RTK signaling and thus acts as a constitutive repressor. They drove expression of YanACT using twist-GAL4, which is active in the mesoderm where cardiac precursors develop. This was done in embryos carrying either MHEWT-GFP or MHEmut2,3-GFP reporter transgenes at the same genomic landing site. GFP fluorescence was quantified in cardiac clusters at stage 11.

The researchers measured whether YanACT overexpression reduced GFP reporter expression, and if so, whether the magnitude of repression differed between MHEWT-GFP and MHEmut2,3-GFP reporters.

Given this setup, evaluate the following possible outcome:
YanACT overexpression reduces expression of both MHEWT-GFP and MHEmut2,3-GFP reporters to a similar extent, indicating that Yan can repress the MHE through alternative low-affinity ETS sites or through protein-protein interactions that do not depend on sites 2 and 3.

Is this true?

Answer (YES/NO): NO